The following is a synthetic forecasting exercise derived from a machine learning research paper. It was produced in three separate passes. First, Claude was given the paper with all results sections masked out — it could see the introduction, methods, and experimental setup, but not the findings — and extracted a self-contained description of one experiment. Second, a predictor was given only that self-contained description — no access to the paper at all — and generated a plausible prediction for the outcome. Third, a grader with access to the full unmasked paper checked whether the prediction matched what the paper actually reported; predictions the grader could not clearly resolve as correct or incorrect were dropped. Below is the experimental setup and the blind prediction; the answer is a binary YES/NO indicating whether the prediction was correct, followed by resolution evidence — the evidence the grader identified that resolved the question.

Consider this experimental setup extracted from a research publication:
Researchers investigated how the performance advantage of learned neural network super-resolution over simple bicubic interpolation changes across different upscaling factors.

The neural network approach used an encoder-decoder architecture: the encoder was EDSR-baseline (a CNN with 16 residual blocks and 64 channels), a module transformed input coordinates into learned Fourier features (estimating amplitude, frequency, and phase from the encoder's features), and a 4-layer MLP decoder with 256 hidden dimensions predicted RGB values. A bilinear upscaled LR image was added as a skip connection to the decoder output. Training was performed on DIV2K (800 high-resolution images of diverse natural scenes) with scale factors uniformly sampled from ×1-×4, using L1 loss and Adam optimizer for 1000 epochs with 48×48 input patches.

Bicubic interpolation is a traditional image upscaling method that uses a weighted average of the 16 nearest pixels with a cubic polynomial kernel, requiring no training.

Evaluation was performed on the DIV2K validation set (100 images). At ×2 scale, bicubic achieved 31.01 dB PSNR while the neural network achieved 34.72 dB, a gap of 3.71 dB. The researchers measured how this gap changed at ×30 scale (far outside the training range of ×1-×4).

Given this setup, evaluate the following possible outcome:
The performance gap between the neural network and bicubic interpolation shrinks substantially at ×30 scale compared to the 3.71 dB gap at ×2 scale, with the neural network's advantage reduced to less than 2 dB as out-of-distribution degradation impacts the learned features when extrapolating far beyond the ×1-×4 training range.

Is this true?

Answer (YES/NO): YES